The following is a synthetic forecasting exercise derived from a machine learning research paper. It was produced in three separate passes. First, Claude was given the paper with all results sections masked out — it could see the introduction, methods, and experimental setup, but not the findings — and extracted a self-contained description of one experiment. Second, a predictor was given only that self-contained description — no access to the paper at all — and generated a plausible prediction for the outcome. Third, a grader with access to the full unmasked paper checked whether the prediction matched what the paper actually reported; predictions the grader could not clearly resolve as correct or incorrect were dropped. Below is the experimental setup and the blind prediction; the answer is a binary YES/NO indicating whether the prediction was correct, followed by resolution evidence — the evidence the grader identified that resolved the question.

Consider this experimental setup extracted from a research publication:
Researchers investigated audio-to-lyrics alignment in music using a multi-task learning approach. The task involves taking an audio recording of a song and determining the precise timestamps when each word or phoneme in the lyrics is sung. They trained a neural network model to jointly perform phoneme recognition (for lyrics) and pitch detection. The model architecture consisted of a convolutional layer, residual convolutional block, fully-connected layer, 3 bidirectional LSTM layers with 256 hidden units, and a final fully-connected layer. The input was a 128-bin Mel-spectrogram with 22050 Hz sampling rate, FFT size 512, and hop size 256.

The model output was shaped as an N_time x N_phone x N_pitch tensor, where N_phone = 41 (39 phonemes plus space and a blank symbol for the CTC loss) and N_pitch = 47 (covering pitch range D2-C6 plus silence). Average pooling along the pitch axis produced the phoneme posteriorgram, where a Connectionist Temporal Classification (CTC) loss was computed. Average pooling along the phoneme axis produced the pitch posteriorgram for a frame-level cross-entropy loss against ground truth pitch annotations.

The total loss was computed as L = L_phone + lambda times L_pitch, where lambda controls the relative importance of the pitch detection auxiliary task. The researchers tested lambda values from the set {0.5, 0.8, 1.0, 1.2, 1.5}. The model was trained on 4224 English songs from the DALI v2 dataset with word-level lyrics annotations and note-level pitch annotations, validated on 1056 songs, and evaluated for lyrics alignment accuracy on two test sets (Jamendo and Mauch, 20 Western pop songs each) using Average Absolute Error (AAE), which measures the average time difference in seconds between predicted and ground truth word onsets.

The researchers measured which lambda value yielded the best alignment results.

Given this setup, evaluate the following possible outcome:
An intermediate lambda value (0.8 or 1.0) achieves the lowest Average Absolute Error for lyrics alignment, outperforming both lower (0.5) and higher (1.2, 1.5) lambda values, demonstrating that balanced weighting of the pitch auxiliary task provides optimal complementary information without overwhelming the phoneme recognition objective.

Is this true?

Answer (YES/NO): NO